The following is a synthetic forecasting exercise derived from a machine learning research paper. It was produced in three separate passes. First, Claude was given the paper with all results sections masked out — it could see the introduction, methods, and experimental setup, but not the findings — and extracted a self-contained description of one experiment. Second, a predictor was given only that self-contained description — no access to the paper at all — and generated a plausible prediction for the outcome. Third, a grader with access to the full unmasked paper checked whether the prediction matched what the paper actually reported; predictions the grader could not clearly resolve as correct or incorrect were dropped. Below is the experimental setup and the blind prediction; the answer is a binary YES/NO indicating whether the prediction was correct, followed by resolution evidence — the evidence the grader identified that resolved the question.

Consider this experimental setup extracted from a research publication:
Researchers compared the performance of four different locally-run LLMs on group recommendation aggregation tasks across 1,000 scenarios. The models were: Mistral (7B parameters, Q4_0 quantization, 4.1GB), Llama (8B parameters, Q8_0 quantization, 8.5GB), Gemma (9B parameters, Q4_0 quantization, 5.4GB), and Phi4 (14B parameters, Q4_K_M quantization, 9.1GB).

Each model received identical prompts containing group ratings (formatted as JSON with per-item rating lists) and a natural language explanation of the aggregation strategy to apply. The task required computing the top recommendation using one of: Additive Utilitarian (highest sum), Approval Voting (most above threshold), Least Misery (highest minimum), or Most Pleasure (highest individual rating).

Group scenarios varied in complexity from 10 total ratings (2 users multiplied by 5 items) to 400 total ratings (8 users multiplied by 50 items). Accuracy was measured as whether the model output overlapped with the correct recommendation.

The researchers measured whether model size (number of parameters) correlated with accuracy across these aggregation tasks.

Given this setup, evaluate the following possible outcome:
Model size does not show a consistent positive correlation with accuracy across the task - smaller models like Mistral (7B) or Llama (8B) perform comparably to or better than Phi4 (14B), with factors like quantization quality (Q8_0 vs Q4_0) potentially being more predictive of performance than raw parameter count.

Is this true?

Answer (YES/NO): NO